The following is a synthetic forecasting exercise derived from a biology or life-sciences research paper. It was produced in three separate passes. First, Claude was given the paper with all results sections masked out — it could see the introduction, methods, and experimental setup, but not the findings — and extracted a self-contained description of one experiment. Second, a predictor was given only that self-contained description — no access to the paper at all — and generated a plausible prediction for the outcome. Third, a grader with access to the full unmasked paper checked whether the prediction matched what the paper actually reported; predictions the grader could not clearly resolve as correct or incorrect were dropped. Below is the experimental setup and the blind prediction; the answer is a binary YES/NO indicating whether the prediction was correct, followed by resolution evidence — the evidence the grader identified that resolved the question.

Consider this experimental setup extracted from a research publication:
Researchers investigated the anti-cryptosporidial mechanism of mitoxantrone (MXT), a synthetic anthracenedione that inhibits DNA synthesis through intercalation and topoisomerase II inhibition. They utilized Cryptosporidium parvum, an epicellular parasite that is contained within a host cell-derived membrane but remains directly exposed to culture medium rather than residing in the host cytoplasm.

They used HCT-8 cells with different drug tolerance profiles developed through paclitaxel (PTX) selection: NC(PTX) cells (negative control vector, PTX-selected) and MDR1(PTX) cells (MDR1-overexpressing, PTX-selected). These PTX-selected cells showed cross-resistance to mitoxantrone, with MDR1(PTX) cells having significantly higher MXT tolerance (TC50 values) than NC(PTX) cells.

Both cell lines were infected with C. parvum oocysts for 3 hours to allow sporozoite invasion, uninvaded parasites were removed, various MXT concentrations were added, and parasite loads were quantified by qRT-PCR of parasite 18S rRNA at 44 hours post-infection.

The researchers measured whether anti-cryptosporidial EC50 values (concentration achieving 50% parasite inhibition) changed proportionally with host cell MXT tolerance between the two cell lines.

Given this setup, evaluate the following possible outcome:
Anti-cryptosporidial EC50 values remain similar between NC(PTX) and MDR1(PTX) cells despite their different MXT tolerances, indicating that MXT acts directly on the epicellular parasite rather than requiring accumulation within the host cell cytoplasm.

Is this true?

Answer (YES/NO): NO